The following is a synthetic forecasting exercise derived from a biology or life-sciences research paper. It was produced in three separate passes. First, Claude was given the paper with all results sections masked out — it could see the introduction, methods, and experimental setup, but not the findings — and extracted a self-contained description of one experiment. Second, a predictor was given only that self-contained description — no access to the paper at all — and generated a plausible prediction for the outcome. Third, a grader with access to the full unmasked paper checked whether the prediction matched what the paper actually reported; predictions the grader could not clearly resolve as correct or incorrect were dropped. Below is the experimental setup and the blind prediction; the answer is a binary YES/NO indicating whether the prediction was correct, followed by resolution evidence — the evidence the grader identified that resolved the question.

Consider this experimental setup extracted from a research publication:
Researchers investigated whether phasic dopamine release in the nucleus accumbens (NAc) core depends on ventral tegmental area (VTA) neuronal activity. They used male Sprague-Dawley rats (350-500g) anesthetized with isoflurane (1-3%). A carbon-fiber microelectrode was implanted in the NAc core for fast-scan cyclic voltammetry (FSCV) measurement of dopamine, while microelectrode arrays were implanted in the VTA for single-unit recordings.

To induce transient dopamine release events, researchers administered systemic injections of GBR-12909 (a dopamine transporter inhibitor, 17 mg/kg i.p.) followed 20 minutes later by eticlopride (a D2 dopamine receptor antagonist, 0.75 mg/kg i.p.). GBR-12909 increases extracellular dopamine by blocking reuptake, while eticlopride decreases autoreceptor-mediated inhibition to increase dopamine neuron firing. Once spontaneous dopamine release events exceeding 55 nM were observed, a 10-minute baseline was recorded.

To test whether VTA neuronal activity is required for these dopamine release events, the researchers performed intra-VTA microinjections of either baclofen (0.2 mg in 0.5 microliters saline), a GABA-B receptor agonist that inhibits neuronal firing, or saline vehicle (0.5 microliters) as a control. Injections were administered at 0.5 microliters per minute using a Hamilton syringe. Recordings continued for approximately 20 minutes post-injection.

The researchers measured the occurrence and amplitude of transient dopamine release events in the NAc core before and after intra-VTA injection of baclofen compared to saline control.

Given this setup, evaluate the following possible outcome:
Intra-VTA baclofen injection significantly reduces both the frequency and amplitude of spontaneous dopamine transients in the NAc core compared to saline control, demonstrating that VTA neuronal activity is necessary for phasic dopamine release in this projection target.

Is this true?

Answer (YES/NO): NO